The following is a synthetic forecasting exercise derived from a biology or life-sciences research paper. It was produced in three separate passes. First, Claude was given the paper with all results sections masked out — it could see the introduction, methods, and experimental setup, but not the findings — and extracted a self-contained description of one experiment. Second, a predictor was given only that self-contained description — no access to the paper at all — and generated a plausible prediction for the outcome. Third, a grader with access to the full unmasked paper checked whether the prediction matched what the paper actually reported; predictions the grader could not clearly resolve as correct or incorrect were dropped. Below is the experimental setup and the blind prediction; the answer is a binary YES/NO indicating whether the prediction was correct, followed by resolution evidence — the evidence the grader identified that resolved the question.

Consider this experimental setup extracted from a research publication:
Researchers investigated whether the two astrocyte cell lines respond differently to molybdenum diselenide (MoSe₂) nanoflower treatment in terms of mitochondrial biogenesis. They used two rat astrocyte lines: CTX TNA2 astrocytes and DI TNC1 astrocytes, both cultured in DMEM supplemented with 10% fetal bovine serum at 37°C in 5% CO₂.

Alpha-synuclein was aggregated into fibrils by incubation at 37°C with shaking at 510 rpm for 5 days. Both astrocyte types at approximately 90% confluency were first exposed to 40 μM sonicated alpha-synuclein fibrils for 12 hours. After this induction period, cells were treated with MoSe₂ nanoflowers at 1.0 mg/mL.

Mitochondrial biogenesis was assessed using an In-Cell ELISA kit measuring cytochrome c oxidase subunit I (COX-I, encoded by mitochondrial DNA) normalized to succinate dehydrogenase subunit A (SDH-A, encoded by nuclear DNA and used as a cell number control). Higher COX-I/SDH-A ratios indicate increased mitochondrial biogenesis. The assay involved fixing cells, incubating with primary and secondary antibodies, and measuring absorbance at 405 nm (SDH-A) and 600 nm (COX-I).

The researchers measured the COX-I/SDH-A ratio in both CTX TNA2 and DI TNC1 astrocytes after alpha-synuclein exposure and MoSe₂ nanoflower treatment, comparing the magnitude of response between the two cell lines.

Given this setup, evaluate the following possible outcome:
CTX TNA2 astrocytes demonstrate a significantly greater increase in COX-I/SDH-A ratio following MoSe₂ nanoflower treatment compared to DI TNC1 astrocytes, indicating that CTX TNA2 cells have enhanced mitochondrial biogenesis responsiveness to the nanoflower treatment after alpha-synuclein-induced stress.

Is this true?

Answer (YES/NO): NO